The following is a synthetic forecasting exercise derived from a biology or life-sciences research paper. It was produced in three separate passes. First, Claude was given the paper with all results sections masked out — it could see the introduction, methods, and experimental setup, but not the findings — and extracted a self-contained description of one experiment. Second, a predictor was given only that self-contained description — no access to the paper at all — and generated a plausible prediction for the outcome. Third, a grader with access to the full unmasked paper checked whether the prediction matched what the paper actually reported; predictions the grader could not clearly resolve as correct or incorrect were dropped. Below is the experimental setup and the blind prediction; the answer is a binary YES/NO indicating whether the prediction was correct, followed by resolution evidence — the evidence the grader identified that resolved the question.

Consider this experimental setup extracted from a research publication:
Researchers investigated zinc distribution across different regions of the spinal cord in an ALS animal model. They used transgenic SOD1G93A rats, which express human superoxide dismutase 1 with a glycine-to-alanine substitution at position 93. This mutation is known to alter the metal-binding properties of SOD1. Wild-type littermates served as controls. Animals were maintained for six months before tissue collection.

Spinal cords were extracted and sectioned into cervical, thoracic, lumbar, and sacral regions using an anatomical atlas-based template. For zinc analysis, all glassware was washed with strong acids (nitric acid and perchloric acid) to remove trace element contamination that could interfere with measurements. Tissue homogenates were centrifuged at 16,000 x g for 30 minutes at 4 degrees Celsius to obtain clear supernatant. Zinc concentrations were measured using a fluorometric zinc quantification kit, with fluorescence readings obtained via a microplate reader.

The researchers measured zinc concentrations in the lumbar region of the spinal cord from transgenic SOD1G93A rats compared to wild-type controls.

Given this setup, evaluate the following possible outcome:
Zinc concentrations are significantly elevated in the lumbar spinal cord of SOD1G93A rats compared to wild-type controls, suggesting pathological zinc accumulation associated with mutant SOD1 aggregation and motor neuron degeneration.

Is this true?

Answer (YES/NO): YES